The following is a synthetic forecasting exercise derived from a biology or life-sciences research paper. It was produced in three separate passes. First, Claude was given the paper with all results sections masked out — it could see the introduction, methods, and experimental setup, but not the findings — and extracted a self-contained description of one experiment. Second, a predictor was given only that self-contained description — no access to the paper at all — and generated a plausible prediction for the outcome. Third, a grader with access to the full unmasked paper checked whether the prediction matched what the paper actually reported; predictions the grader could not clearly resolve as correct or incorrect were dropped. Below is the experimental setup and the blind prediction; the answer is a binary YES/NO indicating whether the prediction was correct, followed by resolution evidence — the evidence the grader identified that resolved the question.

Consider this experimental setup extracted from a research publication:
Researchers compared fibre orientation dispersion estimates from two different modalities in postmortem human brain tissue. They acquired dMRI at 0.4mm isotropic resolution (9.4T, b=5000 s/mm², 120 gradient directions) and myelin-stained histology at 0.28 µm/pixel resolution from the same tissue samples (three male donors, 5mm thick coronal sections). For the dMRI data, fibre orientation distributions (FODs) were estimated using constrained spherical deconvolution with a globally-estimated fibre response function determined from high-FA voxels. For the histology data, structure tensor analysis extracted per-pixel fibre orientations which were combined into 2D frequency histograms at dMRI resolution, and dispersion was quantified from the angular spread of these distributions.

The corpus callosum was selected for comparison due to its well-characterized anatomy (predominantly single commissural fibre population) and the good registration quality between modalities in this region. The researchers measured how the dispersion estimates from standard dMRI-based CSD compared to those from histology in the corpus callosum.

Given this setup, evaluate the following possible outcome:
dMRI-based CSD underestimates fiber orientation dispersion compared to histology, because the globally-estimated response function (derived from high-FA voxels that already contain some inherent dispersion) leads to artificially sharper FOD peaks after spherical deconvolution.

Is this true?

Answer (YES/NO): NO